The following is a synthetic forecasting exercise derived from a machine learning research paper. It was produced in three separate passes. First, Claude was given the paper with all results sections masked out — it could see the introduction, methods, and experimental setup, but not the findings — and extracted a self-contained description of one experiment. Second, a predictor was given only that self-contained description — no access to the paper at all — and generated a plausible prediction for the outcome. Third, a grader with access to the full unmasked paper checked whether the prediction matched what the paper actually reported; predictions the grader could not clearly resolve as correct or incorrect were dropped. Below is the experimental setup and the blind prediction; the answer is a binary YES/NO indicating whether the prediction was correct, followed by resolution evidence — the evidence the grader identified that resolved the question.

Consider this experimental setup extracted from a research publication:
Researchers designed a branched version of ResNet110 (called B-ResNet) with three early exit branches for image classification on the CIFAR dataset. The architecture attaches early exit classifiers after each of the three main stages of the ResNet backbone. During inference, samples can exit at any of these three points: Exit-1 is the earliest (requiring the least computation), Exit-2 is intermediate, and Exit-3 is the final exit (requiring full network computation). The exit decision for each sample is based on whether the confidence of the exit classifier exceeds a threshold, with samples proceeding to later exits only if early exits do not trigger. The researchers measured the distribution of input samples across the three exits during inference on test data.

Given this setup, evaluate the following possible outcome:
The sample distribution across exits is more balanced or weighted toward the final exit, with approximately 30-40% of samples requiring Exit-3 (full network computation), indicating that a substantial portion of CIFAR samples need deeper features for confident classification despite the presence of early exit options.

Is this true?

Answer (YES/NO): NO